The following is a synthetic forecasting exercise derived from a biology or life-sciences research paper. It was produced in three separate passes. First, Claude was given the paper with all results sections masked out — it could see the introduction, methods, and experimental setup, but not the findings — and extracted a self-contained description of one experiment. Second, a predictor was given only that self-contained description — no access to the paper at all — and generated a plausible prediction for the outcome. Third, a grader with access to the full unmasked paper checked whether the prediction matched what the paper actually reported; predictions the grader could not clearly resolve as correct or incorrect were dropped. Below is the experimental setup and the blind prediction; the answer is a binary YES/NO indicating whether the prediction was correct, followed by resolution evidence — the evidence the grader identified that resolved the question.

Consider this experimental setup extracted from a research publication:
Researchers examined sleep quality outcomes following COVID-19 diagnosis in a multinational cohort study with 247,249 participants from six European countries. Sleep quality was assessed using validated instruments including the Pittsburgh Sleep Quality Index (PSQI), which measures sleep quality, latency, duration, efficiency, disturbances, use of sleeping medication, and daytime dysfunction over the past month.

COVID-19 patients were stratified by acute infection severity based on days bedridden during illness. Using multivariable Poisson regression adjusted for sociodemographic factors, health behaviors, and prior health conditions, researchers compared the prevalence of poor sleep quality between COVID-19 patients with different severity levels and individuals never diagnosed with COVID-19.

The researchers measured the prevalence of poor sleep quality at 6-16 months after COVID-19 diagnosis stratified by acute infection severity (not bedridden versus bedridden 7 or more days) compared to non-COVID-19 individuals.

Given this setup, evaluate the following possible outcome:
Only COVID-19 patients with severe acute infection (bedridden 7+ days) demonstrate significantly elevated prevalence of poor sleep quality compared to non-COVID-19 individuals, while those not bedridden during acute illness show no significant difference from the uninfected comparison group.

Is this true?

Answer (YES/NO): NO